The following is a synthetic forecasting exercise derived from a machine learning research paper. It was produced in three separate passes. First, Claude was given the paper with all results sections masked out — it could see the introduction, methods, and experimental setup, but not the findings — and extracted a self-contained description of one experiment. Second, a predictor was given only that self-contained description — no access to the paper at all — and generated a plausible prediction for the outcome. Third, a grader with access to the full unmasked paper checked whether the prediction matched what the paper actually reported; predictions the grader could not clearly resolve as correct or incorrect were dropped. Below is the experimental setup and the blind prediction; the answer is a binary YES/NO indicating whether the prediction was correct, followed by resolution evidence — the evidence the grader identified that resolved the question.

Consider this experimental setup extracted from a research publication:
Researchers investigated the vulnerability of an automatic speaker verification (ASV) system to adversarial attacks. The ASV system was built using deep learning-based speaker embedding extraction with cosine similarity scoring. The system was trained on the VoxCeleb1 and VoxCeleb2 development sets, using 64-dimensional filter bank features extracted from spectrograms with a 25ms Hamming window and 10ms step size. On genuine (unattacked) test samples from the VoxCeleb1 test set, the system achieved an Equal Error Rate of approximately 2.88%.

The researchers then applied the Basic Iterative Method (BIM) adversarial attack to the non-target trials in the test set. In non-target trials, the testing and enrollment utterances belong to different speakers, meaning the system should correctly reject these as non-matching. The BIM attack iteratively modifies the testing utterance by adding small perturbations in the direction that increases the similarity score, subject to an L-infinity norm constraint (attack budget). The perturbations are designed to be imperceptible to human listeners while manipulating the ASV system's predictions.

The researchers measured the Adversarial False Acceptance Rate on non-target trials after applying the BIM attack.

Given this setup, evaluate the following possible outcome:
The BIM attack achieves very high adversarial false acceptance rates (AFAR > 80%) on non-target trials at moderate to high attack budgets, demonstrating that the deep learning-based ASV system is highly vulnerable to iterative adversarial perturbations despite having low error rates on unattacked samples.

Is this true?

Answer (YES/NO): YES